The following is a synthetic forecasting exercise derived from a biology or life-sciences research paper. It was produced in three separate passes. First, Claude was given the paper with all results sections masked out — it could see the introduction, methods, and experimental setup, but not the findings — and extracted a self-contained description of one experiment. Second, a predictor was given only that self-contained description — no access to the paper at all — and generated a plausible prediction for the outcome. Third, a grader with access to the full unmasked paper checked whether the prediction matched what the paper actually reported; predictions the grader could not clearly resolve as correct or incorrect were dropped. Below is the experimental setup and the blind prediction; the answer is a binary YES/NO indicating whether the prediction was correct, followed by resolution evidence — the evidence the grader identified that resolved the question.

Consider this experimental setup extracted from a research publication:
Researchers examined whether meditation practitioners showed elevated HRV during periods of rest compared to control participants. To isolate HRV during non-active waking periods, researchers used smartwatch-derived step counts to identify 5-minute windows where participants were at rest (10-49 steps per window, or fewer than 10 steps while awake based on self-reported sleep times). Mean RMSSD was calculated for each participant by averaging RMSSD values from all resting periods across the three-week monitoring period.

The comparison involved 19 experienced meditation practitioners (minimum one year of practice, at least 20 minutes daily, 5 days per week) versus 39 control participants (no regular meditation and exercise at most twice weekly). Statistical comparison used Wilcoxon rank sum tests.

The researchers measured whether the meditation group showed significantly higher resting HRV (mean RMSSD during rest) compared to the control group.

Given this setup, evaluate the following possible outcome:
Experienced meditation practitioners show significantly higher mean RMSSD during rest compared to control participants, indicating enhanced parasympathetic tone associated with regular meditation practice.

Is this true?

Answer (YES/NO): NO